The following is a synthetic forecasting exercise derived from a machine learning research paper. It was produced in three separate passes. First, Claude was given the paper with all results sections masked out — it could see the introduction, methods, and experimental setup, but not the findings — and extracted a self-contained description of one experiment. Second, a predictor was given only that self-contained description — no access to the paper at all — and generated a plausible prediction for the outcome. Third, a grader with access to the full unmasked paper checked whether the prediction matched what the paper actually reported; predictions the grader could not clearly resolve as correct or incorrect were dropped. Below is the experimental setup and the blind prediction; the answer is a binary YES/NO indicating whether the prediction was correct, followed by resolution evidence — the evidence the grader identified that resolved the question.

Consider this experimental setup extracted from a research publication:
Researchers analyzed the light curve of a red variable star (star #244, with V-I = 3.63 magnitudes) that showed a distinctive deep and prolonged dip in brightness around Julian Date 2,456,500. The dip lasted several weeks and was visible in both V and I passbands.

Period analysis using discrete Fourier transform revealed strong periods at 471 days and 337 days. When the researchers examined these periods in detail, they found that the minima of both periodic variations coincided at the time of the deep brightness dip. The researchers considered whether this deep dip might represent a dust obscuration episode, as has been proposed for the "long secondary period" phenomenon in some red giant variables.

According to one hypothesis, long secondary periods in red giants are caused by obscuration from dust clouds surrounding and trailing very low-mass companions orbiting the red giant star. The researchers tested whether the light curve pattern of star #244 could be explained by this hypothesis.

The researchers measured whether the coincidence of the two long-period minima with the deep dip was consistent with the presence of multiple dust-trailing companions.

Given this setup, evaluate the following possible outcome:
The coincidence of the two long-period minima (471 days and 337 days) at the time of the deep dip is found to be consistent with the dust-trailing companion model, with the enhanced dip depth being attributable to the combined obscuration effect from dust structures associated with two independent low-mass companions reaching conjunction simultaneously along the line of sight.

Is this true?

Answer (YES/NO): YES